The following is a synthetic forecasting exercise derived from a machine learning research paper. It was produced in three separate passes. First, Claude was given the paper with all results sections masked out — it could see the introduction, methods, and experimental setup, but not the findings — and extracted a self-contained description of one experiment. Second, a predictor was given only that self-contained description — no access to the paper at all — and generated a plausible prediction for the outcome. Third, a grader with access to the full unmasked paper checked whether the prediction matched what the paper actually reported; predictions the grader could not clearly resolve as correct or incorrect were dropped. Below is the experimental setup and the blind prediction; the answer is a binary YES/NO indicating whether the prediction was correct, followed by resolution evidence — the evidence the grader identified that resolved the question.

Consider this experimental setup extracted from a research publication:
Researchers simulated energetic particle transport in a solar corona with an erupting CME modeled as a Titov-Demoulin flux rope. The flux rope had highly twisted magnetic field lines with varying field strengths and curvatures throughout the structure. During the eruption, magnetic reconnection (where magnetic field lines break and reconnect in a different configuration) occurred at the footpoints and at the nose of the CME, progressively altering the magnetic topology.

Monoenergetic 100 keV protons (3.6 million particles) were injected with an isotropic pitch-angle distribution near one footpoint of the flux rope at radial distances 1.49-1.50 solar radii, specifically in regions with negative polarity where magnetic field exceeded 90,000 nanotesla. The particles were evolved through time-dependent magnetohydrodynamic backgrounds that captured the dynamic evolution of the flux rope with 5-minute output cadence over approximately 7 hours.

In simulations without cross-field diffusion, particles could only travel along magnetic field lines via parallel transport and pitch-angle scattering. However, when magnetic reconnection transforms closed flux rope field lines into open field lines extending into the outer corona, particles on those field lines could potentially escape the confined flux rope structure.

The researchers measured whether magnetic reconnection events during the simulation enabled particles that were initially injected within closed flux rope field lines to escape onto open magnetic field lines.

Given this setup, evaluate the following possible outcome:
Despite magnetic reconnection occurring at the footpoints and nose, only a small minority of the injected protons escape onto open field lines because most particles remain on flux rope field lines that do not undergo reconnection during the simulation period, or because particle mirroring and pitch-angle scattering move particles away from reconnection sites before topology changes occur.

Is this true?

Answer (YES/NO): NO